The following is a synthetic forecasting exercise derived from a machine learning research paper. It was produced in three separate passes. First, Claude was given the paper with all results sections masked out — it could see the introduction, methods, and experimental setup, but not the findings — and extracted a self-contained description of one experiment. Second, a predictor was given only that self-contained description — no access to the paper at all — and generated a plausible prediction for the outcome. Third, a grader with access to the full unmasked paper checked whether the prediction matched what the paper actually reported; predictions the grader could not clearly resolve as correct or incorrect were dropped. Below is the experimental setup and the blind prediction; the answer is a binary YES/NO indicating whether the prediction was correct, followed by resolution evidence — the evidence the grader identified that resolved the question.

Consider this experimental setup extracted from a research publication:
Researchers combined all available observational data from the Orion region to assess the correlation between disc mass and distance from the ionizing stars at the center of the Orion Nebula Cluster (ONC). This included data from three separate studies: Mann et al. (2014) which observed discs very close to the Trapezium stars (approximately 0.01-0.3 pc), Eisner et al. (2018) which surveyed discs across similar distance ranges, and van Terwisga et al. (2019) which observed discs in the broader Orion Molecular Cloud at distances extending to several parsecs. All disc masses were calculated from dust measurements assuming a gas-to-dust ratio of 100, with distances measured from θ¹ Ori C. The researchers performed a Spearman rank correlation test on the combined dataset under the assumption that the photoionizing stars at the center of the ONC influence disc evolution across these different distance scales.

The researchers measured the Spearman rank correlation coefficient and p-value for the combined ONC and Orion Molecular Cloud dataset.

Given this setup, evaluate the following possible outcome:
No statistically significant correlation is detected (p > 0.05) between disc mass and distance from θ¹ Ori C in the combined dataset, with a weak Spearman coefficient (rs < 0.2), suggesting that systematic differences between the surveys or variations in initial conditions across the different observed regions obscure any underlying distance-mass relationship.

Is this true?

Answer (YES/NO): NO